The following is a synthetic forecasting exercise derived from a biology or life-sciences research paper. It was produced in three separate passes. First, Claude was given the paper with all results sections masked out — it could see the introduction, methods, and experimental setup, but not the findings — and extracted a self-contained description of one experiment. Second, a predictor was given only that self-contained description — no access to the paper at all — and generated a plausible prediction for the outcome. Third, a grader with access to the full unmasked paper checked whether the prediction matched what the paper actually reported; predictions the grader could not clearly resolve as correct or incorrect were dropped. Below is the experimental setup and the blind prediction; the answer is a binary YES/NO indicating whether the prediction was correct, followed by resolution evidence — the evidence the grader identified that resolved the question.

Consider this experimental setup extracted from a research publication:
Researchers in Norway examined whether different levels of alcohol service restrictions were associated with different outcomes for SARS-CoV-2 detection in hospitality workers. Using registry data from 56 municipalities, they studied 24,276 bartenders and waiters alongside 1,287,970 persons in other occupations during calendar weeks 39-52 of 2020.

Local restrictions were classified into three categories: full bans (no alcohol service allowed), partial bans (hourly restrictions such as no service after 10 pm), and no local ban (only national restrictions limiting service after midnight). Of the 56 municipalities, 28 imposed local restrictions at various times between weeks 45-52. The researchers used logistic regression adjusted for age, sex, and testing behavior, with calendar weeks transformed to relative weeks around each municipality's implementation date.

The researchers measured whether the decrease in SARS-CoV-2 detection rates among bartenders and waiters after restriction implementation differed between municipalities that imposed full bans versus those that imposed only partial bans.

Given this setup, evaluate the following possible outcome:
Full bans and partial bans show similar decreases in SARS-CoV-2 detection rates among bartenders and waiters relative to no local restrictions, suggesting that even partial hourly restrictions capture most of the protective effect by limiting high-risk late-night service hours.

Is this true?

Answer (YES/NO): YES